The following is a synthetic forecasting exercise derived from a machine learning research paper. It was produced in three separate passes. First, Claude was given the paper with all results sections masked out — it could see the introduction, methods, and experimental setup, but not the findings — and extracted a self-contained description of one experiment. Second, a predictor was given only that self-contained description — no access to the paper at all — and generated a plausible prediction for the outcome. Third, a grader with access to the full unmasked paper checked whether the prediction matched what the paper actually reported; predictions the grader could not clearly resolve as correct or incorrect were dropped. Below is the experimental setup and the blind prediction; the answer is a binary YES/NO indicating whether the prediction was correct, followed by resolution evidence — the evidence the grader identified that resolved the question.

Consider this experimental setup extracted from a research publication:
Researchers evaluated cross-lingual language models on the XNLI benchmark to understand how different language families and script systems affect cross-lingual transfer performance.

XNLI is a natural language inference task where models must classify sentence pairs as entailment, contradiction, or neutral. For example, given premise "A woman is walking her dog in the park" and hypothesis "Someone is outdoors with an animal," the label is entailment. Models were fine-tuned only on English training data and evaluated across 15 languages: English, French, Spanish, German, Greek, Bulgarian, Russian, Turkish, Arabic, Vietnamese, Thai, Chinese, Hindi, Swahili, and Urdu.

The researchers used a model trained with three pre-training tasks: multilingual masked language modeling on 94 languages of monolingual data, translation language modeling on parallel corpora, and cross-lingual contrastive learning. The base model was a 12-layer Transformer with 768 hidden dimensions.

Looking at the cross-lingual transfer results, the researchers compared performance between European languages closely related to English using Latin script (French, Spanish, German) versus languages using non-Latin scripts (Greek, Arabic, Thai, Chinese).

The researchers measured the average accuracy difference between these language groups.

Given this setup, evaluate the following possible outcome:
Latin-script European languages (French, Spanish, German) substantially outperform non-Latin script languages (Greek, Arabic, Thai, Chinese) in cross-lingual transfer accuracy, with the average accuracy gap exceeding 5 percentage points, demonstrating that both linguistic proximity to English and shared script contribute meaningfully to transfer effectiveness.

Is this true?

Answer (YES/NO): NO